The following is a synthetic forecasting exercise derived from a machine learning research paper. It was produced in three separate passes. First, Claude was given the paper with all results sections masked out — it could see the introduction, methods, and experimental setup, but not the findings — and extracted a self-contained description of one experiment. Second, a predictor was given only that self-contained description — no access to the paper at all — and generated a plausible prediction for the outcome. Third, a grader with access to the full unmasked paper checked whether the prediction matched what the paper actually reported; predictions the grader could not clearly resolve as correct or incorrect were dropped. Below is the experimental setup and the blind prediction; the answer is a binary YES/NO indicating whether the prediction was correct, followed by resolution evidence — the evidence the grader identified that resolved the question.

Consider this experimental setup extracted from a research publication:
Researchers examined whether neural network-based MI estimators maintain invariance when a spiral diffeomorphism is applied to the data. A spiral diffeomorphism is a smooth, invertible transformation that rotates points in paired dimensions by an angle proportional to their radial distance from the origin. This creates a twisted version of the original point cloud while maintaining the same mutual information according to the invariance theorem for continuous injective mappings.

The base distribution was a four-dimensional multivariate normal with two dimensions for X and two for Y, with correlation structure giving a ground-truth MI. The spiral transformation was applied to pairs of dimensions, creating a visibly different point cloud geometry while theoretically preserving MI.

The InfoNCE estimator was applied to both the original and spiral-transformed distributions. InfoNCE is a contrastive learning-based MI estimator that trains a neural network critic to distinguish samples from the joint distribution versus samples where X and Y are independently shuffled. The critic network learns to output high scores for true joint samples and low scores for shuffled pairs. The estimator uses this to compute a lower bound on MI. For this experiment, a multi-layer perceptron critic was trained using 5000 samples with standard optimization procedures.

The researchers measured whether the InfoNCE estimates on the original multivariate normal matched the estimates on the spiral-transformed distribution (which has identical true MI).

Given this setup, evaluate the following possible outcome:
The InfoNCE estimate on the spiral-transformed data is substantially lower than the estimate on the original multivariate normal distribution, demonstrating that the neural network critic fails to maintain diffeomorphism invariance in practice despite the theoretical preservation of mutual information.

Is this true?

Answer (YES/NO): YES